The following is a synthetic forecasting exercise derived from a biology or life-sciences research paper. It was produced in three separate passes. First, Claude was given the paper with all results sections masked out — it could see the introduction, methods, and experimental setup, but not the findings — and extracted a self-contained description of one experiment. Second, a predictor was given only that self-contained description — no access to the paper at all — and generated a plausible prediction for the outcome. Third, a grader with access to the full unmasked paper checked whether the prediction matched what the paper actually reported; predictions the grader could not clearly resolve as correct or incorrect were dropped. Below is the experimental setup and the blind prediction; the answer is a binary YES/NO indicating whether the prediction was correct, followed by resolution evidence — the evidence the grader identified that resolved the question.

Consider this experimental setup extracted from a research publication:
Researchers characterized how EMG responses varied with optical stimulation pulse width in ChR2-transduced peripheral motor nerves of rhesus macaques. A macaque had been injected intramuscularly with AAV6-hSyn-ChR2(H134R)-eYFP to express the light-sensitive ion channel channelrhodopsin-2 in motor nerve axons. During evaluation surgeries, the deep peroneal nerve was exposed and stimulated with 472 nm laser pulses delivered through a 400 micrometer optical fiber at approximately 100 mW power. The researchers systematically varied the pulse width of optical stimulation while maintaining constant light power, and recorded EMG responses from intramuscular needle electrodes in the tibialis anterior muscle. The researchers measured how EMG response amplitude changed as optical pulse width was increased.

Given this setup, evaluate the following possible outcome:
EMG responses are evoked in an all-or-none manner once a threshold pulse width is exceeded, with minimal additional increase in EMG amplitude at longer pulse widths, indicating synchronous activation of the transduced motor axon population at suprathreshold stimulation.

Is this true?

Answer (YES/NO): NO